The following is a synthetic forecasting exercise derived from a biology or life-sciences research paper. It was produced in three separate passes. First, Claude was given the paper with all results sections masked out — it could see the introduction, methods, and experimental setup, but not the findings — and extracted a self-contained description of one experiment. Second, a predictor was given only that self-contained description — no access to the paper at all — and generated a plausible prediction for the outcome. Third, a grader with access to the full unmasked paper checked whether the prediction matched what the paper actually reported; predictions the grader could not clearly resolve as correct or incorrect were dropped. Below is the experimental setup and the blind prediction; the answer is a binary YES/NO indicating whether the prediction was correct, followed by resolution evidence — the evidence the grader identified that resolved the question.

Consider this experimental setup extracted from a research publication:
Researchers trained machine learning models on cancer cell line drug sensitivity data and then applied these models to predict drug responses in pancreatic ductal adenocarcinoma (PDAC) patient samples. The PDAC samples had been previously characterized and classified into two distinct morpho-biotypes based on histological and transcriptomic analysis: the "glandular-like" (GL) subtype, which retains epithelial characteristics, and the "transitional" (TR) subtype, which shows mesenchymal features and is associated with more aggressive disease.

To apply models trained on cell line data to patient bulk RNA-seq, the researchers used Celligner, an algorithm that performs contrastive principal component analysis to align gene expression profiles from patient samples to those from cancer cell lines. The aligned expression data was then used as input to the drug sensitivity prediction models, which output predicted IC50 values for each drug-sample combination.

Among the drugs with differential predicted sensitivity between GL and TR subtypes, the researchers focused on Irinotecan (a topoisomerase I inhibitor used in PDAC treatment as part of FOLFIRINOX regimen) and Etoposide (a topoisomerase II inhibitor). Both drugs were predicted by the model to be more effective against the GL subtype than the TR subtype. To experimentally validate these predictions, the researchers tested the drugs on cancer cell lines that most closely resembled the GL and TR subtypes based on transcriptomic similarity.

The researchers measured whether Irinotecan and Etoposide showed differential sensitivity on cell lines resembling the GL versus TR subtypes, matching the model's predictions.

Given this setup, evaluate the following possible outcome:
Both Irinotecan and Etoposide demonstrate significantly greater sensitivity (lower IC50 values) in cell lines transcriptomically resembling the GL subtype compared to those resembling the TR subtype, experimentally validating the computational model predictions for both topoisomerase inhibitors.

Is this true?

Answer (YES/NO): YES